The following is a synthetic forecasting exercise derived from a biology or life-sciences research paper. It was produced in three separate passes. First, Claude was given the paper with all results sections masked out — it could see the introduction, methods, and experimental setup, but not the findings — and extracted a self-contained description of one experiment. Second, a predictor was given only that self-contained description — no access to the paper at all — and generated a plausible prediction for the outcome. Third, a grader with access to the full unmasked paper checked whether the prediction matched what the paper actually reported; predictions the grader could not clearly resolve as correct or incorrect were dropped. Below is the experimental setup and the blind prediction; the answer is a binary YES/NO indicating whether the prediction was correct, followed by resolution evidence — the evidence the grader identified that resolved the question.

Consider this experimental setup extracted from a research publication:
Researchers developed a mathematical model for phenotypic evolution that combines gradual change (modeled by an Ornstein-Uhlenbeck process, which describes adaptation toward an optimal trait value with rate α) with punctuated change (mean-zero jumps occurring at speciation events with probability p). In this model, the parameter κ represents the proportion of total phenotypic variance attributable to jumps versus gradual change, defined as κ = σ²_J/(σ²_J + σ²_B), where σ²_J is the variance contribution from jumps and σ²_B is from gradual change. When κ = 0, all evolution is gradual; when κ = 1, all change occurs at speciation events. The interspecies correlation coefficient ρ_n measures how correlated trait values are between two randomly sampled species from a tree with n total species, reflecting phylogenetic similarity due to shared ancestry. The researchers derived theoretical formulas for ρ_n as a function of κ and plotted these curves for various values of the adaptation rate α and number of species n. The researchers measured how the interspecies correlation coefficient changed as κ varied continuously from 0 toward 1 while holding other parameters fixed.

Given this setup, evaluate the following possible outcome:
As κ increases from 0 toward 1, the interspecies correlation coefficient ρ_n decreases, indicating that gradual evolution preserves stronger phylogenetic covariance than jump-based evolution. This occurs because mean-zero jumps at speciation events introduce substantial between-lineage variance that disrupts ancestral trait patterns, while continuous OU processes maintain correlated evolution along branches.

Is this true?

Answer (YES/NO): YES